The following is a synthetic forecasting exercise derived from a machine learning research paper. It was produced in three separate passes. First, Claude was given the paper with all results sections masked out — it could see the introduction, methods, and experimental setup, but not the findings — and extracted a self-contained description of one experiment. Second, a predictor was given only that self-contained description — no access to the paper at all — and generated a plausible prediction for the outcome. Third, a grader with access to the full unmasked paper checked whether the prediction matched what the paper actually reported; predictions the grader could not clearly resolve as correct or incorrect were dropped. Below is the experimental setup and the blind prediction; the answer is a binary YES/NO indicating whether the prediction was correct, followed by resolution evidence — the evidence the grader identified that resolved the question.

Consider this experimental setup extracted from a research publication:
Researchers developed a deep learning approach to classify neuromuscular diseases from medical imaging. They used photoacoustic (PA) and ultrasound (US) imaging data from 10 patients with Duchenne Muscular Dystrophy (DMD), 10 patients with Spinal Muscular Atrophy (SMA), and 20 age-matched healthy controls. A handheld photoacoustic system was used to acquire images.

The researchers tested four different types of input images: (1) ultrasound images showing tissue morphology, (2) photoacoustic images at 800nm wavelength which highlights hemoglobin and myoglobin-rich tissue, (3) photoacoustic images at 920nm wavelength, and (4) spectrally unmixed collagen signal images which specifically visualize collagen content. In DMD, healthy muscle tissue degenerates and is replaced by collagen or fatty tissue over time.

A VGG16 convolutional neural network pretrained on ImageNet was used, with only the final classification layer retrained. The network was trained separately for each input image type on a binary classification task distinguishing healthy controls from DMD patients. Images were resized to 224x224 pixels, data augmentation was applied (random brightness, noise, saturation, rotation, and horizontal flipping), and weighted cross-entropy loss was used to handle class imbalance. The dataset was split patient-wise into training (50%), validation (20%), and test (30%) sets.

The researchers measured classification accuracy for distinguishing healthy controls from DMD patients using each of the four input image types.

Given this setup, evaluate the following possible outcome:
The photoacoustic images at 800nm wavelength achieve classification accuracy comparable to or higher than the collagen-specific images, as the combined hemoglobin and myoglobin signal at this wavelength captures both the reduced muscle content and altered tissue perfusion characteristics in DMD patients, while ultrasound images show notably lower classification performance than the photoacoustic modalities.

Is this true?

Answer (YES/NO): NO